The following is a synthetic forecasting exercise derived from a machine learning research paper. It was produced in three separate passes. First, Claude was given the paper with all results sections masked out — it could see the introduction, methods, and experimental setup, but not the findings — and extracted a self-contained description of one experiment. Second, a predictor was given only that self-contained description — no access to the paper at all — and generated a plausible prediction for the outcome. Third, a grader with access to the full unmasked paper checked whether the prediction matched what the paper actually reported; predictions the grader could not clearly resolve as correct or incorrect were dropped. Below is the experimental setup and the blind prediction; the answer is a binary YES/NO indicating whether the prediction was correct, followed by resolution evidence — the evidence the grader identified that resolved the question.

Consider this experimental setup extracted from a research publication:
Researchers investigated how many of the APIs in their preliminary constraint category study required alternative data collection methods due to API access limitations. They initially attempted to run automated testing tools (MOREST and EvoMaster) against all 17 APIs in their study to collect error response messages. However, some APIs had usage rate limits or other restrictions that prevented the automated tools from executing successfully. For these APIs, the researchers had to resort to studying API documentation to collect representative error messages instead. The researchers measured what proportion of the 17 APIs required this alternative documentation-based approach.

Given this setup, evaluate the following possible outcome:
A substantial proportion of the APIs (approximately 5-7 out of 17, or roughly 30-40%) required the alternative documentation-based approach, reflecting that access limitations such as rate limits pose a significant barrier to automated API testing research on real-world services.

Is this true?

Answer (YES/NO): NO